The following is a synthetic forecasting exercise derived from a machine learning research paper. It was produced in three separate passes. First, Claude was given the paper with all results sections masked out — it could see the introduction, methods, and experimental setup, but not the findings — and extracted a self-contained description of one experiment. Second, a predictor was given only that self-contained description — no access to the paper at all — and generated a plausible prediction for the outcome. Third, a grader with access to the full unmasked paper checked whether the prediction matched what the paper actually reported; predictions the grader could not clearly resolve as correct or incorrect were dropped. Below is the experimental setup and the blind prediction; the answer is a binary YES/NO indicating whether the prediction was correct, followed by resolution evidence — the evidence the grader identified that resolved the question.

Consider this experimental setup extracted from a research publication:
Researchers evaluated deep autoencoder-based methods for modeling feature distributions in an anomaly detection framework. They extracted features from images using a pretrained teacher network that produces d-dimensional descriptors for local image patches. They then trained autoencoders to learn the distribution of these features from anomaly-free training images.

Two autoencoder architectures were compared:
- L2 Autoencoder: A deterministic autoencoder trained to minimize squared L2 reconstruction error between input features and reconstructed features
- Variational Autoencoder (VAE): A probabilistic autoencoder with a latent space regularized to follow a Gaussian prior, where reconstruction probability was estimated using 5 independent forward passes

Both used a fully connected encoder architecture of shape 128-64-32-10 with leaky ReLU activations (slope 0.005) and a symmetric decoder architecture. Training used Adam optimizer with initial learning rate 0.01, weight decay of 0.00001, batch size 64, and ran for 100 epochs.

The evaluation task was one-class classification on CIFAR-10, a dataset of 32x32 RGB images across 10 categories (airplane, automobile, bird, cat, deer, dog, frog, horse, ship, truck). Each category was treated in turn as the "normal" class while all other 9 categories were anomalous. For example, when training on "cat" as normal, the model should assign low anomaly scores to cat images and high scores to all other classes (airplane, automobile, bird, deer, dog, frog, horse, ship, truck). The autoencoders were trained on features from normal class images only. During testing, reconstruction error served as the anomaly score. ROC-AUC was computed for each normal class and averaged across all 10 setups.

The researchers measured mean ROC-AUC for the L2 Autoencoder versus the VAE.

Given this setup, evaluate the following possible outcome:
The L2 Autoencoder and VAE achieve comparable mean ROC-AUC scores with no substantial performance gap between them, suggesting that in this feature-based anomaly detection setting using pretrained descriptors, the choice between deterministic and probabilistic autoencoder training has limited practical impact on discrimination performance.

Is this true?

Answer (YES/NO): NO